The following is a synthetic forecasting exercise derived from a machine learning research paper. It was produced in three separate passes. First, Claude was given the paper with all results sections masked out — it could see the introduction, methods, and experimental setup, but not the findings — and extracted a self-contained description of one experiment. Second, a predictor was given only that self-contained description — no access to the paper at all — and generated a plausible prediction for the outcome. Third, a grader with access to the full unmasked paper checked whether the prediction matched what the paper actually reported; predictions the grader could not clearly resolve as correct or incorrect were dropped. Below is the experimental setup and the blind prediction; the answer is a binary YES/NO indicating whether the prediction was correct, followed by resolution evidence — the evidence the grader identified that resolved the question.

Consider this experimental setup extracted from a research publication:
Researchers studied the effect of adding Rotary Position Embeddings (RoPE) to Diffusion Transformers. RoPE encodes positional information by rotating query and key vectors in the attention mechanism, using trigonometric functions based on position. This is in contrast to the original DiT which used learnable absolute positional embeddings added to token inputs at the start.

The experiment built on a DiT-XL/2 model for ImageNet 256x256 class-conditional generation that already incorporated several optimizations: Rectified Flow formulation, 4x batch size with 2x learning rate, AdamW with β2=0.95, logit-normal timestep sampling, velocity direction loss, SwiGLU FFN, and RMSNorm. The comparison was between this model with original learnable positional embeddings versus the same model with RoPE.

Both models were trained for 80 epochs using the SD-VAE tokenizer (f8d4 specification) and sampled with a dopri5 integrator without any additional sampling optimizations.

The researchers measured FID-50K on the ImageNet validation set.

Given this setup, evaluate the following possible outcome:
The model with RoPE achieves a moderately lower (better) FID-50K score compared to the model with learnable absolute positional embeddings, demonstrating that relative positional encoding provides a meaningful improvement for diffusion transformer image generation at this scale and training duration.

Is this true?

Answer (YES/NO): YES